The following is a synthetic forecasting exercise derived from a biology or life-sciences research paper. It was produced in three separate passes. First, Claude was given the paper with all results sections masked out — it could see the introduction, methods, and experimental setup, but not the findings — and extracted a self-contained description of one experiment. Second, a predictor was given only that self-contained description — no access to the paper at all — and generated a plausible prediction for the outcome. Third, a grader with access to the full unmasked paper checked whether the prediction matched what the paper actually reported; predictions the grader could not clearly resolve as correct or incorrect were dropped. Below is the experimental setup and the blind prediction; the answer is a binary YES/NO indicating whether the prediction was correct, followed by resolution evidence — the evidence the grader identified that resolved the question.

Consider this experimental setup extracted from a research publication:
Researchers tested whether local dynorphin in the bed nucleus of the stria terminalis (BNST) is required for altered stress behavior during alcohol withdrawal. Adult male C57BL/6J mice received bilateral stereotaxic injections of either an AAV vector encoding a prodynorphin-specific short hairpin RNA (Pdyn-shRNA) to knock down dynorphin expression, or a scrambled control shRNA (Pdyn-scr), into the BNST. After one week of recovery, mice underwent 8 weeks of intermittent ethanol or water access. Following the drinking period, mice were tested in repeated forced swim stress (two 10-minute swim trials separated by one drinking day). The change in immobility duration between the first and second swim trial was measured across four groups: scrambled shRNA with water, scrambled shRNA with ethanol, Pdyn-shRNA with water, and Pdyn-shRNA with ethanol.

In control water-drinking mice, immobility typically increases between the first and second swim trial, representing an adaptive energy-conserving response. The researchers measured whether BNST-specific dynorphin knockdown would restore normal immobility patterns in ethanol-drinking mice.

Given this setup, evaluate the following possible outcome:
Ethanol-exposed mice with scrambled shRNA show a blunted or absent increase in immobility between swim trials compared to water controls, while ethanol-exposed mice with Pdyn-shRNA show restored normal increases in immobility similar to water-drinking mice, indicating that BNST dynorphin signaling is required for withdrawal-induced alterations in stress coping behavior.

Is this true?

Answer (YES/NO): NO